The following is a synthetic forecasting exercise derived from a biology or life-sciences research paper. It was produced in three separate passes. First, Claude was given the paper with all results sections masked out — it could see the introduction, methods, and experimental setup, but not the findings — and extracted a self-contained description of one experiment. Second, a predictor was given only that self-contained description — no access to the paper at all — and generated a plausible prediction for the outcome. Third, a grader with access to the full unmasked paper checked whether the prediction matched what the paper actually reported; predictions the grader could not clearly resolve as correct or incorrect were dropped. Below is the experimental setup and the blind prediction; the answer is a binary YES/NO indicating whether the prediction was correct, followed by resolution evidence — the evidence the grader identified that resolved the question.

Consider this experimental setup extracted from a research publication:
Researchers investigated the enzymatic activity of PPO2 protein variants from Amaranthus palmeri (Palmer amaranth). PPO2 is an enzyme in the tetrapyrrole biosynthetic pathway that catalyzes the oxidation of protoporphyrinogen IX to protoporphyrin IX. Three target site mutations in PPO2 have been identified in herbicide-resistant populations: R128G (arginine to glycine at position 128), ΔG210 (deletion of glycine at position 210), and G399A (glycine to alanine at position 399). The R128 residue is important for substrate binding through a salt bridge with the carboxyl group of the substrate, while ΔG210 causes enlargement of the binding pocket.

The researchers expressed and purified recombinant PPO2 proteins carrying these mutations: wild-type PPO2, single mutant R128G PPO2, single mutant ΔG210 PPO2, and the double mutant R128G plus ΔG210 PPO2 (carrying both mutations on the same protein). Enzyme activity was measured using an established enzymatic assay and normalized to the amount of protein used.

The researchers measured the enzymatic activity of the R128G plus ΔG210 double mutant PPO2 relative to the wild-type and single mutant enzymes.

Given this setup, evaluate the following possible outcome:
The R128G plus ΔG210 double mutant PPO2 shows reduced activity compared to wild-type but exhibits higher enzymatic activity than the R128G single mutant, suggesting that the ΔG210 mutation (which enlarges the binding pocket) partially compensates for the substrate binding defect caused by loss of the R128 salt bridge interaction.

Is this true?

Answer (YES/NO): NO